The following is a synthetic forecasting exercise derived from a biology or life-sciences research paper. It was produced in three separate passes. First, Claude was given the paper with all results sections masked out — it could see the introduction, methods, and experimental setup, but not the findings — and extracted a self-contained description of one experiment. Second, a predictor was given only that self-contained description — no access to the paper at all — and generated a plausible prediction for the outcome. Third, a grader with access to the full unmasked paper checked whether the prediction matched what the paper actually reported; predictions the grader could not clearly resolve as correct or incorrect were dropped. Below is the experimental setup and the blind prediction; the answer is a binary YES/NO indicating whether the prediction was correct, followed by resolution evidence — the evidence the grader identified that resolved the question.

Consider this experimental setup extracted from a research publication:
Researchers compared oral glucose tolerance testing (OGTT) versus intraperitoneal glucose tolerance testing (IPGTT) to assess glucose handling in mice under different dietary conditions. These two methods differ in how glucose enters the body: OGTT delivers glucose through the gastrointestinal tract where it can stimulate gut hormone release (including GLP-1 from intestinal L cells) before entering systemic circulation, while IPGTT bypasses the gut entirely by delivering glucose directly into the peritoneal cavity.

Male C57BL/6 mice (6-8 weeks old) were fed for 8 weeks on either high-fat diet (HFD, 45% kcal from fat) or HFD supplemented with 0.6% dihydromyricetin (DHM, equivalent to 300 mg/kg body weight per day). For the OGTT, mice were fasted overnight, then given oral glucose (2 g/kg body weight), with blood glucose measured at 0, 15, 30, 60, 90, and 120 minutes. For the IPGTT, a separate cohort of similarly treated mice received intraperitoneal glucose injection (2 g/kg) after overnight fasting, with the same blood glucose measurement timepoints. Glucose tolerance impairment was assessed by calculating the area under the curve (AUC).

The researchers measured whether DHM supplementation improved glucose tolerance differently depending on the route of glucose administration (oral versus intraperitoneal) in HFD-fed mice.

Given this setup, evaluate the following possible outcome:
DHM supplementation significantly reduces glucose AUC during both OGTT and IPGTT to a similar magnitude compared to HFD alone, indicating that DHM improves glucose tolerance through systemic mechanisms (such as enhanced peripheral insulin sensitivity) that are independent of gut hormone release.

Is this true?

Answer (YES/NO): NO